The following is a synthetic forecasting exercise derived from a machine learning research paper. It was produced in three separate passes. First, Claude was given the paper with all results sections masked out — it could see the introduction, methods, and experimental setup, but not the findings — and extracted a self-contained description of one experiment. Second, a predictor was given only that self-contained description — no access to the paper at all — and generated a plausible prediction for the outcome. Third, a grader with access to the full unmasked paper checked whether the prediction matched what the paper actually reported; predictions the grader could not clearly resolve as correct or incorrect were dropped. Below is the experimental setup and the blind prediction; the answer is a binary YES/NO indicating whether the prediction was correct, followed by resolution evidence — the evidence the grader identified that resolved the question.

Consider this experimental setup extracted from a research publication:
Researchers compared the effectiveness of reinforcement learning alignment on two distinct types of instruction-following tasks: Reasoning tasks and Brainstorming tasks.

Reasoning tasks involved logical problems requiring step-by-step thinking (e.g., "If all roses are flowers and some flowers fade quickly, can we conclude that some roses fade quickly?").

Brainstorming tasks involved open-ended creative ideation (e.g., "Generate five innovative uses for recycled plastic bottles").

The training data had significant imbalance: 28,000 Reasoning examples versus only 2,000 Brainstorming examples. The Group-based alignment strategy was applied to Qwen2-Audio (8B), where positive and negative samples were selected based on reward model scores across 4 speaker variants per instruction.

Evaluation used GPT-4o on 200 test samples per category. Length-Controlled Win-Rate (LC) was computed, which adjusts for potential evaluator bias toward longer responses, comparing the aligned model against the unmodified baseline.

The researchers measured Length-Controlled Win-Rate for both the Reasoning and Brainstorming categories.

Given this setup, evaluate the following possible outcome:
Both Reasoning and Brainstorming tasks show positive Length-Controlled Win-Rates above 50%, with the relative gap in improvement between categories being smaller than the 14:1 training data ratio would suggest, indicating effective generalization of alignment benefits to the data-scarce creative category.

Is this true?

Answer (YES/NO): NO